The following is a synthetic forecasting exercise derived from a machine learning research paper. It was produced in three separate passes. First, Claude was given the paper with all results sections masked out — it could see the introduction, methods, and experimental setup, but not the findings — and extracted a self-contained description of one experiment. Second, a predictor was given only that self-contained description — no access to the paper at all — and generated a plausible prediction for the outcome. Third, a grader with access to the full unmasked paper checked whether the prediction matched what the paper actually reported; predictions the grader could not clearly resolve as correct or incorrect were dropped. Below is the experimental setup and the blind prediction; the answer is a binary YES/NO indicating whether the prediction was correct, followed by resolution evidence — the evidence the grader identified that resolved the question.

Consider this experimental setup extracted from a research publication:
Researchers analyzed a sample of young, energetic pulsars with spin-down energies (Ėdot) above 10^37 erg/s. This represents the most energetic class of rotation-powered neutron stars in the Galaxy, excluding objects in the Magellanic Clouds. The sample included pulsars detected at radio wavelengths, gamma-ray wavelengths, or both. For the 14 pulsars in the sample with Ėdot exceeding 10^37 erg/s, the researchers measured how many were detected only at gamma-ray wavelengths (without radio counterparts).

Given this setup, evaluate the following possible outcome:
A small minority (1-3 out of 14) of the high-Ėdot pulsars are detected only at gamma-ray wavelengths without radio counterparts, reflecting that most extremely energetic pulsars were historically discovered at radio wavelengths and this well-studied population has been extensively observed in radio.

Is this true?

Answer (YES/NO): YES